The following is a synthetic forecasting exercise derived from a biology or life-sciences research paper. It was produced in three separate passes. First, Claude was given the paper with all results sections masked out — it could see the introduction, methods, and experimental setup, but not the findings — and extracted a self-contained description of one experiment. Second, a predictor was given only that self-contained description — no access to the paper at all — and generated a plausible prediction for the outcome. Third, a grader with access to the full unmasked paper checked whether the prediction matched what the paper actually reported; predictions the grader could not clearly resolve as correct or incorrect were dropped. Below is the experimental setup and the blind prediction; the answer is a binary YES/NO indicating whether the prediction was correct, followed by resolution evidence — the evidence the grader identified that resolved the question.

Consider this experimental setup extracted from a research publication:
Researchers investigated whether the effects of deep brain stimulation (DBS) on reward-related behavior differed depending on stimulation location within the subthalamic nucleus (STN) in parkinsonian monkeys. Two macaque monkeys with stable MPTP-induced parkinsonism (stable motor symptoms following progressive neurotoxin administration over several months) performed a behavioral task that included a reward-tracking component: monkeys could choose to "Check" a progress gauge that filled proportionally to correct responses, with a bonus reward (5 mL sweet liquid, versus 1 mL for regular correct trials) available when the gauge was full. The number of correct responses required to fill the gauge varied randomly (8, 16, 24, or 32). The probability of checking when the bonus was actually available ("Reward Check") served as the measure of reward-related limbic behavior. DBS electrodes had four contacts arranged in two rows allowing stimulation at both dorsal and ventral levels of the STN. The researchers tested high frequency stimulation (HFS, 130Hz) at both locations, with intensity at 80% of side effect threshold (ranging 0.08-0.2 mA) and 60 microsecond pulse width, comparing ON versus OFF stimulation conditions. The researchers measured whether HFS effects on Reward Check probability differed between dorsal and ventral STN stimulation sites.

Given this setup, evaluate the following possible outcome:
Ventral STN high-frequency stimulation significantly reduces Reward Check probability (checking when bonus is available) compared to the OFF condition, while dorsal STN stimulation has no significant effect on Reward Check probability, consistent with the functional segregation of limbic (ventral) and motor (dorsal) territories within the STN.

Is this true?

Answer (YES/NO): NO